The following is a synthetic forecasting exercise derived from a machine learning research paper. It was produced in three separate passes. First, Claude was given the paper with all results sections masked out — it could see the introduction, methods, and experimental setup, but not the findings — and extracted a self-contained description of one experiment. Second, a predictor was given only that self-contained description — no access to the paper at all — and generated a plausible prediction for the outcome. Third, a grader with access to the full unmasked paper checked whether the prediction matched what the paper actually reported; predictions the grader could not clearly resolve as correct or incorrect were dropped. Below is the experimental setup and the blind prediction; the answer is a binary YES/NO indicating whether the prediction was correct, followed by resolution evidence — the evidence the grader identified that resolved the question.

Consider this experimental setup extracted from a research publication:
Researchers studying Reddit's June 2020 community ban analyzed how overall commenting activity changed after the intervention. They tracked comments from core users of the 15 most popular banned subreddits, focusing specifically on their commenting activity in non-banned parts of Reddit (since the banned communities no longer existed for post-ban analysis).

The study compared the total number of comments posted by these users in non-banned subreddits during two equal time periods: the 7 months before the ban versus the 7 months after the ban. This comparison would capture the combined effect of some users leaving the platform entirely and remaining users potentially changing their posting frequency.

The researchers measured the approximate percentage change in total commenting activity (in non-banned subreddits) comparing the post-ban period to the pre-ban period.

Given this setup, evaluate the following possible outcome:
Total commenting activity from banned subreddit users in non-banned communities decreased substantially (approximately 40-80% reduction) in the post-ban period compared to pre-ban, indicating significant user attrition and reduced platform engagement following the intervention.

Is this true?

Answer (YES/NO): NO